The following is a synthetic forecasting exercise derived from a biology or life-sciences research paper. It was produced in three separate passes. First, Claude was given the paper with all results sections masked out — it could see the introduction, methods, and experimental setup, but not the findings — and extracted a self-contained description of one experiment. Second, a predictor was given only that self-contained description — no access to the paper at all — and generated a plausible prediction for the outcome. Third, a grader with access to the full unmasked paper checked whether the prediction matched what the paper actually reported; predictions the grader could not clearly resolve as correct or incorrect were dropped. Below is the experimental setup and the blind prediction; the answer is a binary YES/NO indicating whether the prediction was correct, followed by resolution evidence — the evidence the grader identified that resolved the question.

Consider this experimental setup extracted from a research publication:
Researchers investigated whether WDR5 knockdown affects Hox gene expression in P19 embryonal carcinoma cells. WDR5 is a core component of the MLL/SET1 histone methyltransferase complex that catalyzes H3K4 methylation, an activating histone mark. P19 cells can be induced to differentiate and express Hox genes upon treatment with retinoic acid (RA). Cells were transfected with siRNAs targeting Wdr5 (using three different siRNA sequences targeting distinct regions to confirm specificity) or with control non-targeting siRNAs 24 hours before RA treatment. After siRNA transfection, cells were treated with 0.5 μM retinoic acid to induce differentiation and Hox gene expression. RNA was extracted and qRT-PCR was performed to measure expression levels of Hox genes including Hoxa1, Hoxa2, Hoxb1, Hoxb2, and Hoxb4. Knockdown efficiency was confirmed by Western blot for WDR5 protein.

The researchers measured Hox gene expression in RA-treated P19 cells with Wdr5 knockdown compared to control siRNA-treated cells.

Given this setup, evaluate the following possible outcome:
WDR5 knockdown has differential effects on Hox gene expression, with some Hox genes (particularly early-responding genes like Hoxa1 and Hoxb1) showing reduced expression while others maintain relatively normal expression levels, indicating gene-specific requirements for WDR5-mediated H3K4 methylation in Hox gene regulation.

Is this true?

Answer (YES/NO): NO